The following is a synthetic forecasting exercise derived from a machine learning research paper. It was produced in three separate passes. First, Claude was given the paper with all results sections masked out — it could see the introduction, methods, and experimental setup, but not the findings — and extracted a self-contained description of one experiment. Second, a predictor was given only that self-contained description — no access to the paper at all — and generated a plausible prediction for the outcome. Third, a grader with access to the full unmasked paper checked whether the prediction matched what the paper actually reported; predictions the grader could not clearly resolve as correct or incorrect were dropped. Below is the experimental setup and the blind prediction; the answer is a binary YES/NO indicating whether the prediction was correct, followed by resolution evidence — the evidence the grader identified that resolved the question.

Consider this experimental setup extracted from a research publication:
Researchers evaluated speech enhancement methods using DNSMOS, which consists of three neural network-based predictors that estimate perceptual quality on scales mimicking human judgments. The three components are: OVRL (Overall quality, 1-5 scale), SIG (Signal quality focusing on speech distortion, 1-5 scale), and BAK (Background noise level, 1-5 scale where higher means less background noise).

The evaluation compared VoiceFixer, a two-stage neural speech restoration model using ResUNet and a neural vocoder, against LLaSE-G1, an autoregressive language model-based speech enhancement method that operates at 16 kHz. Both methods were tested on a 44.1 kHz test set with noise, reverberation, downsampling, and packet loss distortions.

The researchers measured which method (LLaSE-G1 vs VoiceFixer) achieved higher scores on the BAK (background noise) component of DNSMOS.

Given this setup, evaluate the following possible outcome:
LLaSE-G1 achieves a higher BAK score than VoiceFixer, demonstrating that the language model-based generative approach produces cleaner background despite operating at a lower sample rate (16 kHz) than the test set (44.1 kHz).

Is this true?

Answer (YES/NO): NO